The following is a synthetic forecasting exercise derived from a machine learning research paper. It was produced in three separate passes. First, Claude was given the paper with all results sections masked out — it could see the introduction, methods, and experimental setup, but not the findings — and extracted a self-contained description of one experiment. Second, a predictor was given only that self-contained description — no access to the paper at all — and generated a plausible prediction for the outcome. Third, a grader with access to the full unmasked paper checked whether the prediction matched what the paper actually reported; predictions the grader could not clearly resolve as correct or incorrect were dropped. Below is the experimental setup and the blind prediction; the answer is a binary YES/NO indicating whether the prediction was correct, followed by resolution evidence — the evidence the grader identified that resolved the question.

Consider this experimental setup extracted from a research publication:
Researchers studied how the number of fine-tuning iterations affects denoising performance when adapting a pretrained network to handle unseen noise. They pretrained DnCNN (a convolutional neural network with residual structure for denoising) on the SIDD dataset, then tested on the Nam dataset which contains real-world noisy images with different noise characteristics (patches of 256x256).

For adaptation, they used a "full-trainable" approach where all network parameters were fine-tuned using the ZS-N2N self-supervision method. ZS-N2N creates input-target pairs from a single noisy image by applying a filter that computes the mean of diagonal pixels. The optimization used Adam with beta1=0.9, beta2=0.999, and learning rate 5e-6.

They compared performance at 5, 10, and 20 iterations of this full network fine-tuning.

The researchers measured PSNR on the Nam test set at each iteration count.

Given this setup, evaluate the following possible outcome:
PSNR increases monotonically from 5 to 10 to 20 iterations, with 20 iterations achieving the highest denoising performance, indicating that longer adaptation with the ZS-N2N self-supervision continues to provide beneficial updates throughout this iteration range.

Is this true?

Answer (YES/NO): NO